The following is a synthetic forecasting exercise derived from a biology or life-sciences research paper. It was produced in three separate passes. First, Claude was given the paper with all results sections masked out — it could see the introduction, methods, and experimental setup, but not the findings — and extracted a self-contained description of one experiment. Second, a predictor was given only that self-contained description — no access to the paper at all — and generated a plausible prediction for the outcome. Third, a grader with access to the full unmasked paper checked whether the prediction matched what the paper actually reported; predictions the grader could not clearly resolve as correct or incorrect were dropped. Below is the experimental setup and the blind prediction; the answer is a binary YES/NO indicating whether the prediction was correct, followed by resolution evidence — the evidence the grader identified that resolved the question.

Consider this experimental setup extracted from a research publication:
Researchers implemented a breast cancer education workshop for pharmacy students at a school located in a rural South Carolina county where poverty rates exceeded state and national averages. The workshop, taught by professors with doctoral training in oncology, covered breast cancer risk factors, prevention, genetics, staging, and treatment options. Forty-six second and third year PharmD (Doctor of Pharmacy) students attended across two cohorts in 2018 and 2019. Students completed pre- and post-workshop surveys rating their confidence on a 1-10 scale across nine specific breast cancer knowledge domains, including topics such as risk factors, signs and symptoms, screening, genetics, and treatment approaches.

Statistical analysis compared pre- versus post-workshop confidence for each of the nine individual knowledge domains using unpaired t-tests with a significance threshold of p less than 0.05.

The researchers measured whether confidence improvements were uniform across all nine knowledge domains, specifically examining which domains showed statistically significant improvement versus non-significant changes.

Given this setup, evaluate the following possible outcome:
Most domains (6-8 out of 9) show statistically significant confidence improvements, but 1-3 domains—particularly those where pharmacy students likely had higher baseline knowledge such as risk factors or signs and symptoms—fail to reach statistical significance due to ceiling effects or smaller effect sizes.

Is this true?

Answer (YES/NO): NO